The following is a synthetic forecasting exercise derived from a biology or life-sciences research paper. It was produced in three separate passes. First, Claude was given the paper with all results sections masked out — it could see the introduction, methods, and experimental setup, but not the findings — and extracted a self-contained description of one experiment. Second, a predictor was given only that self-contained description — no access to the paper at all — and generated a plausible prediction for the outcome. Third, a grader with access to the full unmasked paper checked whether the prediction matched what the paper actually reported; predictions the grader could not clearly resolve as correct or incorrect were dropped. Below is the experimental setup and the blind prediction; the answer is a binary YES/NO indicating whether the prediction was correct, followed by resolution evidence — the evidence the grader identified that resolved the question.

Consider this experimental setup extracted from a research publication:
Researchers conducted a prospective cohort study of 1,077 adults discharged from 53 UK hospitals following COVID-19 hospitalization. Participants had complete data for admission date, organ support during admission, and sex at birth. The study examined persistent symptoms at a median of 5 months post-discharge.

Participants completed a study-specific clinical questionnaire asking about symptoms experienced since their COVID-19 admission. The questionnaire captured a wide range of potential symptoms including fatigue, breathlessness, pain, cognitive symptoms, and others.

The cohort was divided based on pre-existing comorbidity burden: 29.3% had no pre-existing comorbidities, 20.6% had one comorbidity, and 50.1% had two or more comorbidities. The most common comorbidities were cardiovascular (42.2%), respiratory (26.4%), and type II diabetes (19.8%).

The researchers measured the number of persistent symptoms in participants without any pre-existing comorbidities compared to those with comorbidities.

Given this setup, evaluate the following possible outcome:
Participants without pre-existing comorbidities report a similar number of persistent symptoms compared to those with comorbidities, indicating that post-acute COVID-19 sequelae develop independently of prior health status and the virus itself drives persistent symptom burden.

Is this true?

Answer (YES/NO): NO